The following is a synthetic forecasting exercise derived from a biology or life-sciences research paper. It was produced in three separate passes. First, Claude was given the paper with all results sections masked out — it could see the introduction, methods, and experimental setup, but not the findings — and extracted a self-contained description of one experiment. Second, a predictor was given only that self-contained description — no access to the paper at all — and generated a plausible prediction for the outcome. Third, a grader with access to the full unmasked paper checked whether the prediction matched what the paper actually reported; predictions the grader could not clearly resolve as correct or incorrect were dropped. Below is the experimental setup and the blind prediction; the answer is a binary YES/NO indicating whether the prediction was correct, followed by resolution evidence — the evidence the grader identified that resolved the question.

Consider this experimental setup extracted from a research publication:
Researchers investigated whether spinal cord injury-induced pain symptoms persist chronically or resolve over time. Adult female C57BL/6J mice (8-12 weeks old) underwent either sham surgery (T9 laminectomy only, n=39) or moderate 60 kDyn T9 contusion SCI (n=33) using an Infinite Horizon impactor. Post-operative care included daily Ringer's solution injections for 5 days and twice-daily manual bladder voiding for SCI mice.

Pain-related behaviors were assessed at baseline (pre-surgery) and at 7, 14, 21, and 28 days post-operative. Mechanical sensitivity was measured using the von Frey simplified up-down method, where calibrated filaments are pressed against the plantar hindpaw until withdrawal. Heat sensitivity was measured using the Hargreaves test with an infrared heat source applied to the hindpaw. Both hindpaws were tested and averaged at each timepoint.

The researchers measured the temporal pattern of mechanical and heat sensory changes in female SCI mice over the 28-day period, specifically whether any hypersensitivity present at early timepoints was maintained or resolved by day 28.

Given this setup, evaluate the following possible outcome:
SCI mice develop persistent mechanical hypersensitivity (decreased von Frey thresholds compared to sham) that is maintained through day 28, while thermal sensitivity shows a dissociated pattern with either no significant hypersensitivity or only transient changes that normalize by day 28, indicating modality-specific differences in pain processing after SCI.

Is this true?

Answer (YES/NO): NO